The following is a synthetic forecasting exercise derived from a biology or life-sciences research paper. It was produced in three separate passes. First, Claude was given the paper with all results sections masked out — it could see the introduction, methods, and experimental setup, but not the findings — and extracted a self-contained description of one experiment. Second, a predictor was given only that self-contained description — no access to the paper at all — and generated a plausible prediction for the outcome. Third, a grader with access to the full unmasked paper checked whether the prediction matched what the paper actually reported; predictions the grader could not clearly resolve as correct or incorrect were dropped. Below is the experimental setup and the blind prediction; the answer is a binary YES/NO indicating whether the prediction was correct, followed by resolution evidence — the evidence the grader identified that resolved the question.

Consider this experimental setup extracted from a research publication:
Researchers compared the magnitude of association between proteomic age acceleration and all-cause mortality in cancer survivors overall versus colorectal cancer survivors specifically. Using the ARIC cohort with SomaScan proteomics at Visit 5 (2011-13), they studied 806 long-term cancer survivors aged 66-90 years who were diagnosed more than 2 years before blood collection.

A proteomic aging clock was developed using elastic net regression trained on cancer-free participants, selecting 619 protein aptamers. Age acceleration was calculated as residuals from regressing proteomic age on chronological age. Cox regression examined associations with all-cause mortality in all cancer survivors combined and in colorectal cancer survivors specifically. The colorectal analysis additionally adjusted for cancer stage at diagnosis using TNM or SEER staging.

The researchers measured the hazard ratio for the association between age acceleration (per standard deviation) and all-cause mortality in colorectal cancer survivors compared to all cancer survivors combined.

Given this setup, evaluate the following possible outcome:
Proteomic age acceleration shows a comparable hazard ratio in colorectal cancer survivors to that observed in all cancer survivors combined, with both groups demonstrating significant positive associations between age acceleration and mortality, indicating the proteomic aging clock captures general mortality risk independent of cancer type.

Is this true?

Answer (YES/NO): NO